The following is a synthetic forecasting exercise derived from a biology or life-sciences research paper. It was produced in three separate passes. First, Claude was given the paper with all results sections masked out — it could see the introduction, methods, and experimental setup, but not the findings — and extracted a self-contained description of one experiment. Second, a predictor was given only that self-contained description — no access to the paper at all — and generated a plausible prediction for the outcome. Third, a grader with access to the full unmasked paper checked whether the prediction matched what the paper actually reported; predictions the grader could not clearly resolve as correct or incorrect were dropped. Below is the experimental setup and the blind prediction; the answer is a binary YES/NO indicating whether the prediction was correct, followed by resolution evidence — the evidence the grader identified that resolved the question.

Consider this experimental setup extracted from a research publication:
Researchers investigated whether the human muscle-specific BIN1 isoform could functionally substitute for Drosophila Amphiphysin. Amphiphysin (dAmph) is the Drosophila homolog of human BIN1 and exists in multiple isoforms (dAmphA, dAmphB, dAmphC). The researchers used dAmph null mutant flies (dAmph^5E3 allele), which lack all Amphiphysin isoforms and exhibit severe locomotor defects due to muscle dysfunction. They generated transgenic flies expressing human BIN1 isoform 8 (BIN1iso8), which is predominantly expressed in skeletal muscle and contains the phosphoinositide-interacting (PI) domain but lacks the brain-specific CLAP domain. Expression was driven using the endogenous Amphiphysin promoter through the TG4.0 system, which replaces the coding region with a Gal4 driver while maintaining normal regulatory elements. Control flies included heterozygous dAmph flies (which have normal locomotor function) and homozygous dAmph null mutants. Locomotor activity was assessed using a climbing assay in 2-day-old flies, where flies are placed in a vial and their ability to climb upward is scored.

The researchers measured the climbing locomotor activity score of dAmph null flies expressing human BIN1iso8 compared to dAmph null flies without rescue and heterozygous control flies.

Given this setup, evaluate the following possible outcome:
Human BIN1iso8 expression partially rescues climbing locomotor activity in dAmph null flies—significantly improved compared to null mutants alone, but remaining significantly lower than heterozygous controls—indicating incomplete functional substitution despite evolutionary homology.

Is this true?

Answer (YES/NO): NO